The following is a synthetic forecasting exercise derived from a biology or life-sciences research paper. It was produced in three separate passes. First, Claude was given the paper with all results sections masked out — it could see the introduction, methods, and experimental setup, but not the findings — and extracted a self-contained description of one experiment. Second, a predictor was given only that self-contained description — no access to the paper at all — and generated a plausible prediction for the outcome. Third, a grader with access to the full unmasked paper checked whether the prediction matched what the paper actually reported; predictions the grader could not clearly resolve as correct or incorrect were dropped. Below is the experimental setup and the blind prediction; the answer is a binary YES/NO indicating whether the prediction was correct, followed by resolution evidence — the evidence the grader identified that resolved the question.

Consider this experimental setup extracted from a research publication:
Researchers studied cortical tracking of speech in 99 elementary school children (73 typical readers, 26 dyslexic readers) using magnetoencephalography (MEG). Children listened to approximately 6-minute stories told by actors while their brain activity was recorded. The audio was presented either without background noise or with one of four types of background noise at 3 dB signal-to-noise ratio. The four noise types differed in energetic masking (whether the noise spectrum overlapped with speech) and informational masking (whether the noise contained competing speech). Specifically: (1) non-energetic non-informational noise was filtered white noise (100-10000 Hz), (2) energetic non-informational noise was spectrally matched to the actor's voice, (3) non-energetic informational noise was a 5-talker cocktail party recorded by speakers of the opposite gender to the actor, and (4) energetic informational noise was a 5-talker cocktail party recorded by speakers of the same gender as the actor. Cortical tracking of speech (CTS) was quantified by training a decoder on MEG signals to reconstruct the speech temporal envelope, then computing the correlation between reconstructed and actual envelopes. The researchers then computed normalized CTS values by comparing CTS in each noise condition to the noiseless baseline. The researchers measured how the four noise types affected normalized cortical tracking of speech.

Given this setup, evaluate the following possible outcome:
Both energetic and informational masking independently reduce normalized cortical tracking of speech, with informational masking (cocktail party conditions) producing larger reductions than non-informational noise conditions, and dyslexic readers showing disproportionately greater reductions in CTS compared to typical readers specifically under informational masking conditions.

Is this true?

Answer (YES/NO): NO